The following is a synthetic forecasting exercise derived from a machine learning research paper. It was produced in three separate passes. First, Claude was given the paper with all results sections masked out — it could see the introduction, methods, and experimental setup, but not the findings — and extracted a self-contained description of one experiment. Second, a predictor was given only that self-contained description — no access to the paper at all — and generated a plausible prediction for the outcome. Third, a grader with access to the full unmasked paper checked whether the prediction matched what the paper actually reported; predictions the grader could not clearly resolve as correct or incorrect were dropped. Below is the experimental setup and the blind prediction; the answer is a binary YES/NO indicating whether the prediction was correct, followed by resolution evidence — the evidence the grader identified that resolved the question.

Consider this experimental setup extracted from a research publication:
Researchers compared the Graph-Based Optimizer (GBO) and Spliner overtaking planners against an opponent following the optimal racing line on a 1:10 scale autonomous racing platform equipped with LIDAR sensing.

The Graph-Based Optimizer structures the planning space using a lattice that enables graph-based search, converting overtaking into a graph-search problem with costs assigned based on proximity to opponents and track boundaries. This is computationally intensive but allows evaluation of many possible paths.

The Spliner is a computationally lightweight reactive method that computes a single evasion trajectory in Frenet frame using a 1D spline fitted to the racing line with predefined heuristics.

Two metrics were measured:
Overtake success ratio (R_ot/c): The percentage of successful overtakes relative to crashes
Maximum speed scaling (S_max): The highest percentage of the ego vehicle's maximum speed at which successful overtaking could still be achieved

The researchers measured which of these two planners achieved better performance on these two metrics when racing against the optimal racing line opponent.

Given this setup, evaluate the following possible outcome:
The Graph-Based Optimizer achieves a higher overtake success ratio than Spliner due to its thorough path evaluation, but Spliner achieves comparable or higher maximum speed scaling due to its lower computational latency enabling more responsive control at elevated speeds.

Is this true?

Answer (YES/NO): NO